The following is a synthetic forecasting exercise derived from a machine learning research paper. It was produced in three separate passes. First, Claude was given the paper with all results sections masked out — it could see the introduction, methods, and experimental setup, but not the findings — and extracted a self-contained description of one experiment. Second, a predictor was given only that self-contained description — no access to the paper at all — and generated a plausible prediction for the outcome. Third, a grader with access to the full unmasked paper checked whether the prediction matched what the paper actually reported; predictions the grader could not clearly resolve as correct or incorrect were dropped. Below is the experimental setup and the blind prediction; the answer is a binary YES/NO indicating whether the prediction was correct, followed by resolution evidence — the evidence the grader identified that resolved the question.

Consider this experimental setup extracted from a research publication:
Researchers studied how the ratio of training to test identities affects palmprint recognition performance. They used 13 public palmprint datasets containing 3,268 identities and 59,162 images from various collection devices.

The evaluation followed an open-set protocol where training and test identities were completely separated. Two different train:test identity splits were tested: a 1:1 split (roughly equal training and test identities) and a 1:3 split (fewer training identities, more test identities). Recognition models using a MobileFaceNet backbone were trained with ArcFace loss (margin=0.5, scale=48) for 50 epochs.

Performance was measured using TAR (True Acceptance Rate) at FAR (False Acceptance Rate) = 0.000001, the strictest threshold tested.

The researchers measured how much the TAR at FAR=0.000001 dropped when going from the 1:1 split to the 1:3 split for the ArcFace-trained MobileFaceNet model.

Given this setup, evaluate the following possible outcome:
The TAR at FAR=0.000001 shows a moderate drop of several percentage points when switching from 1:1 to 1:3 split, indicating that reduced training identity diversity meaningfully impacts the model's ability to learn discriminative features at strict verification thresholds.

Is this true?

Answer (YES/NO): NO